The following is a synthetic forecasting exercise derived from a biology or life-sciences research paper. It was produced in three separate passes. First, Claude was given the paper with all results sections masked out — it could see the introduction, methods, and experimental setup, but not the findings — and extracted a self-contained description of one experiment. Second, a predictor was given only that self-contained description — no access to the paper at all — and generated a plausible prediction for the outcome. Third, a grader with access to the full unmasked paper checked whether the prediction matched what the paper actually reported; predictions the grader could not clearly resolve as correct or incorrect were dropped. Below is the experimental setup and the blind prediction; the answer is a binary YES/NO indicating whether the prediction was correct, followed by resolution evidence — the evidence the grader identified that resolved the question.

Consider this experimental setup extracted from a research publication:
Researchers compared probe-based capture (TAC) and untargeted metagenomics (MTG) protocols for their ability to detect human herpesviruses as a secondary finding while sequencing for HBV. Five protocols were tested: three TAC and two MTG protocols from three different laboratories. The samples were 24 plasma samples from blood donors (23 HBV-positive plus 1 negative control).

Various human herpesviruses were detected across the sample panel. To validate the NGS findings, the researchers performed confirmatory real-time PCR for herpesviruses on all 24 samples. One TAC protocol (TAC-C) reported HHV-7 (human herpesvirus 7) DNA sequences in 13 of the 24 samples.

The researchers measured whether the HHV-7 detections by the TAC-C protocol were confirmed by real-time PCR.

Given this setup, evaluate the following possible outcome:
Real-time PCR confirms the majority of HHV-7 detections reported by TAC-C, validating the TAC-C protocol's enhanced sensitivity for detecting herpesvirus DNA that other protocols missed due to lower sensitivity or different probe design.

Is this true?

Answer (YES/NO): NO